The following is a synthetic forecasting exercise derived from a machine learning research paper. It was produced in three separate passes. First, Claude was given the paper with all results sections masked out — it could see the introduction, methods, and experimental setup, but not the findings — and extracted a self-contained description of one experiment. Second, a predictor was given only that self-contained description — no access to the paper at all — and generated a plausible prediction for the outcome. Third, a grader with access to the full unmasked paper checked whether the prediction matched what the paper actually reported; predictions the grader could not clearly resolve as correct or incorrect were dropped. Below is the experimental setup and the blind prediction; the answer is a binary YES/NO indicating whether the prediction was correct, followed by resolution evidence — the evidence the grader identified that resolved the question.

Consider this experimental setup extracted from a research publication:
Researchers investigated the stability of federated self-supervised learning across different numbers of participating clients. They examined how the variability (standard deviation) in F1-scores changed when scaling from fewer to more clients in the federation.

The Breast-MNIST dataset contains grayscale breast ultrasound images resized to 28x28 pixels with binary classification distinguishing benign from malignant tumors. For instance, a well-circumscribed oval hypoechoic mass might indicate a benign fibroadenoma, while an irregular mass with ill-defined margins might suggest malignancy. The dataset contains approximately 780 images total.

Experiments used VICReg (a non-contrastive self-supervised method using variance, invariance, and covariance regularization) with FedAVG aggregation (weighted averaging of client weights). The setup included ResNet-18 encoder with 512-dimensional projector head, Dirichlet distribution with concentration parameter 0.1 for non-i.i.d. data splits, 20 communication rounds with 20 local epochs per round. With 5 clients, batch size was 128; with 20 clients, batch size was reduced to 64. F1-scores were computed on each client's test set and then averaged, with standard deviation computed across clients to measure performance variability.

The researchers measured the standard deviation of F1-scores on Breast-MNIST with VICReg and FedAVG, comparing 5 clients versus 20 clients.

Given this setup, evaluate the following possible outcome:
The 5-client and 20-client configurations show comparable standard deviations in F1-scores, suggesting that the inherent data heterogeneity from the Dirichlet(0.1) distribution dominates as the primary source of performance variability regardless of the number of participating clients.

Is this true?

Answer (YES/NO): NO